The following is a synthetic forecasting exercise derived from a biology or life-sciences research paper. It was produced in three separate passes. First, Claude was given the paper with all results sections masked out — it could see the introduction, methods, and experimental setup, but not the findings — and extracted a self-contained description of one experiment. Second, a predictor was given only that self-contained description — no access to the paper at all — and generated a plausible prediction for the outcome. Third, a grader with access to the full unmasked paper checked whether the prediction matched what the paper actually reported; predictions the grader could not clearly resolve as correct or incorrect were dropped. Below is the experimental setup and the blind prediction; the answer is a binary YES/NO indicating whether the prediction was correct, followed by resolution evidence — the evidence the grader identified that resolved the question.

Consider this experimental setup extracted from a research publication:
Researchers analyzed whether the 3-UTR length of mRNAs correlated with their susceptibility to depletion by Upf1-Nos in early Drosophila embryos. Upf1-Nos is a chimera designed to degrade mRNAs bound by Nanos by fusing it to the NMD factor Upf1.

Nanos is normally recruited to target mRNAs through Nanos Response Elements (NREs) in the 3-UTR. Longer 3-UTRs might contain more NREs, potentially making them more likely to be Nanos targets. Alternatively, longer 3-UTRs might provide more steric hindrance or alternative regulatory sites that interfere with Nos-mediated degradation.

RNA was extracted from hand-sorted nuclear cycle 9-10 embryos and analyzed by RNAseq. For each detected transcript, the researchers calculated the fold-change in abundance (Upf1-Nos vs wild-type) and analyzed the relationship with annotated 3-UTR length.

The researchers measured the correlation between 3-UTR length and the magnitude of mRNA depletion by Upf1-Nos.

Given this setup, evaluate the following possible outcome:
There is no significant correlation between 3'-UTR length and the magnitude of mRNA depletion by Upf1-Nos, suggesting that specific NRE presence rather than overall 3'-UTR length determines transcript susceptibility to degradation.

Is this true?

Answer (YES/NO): NO